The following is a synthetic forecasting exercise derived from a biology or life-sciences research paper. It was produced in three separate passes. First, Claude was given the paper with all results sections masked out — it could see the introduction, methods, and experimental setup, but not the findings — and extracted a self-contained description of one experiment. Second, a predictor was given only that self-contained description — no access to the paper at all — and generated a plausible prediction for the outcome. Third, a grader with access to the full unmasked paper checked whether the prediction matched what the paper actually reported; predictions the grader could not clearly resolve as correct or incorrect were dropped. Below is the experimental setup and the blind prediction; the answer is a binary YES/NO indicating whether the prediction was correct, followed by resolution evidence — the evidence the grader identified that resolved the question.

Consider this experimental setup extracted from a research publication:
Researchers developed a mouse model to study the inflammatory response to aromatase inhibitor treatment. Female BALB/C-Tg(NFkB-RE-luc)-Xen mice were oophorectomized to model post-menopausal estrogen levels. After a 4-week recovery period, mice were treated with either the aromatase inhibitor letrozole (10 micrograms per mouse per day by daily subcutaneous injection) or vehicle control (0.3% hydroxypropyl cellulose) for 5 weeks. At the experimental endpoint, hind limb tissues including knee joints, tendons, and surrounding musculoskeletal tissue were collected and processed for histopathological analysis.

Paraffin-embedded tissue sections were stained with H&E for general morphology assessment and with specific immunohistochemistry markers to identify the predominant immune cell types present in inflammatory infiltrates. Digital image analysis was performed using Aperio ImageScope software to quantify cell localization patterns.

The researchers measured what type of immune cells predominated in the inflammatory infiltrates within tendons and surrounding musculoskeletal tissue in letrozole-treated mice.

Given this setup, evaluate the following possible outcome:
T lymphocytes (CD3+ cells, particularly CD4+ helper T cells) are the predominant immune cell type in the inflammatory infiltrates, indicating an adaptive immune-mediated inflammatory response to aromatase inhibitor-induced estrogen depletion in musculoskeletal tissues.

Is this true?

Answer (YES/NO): NO